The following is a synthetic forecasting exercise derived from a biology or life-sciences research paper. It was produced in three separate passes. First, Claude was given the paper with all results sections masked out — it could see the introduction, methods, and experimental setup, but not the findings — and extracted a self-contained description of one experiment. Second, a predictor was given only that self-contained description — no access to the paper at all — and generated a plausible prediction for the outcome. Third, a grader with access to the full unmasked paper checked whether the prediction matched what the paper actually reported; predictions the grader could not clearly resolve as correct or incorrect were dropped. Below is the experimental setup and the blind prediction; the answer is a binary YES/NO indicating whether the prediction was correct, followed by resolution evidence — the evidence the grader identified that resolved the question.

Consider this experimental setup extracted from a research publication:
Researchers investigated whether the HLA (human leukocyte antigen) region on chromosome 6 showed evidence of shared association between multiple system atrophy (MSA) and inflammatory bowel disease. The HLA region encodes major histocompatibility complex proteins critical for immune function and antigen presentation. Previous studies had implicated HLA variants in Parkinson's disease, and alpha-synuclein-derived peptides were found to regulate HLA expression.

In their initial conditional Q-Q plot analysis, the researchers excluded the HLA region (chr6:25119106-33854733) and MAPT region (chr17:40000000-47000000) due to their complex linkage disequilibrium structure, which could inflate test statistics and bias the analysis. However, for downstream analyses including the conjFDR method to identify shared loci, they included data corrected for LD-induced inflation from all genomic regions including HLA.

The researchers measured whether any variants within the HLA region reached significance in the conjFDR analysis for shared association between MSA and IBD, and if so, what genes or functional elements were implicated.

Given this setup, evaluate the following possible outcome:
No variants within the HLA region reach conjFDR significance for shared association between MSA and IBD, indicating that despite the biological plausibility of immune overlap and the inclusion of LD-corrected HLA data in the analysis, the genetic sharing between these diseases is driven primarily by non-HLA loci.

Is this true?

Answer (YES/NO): YES